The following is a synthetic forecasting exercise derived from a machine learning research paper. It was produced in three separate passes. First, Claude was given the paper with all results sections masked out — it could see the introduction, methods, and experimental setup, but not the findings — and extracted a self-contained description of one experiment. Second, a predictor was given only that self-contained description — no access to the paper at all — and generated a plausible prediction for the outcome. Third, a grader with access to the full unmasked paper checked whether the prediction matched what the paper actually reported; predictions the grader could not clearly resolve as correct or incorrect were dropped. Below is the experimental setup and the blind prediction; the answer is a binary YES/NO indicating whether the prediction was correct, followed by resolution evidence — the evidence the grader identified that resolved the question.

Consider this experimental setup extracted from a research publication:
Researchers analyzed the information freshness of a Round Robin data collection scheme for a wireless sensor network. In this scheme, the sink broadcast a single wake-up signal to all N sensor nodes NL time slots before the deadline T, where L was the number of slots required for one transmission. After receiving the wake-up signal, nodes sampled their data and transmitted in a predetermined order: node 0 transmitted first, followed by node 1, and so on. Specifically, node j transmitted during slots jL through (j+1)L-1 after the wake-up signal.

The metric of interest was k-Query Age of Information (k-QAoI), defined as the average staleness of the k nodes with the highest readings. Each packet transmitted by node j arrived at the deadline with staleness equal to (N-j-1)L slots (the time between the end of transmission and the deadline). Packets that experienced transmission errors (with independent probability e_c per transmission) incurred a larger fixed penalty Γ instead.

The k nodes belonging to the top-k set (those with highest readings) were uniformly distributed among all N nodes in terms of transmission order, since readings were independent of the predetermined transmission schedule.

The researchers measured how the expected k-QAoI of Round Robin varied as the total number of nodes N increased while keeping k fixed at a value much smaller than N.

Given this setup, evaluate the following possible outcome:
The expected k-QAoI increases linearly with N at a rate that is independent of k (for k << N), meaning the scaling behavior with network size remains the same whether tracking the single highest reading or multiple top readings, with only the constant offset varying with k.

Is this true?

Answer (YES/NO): NO